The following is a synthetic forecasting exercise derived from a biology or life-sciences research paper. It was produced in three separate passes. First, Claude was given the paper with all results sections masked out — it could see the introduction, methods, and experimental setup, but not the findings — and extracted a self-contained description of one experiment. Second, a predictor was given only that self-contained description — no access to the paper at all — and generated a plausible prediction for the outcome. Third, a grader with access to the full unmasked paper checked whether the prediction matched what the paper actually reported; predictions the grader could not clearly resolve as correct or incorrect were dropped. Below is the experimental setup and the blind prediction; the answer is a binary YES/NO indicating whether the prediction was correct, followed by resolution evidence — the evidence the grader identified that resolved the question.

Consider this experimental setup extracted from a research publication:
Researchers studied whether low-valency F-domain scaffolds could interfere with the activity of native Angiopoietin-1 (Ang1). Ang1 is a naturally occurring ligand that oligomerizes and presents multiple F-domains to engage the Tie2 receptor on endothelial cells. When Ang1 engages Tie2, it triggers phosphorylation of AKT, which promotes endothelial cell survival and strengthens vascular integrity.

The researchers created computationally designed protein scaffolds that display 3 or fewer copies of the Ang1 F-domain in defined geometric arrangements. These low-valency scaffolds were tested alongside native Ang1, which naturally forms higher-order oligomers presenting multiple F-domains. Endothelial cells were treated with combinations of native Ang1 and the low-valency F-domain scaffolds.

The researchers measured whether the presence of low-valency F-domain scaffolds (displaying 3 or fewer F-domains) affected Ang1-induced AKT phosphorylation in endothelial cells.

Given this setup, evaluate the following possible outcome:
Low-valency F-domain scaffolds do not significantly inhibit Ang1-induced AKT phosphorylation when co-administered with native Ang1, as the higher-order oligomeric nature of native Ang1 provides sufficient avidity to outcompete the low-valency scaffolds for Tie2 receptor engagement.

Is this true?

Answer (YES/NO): NO